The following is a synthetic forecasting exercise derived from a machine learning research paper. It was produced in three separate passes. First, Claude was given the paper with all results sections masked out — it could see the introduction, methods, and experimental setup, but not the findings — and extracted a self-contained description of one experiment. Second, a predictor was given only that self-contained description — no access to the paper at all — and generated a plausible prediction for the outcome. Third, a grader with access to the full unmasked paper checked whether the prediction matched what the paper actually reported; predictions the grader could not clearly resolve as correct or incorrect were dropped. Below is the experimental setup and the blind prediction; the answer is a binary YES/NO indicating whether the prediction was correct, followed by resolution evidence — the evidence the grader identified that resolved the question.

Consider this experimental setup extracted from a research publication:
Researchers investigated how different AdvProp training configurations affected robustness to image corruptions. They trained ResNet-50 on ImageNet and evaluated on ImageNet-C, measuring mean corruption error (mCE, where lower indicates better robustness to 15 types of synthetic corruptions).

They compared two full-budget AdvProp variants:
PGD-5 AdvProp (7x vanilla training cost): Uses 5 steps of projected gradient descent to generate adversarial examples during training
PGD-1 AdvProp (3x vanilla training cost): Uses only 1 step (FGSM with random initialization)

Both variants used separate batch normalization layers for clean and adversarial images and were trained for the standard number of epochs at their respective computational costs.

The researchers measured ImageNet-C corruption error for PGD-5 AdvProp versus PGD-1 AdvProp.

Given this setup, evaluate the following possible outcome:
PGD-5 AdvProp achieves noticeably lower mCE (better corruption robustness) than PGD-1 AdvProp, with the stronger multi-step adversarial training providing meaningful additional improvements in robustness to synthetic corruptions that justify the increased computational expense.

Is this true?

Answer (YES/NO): NO